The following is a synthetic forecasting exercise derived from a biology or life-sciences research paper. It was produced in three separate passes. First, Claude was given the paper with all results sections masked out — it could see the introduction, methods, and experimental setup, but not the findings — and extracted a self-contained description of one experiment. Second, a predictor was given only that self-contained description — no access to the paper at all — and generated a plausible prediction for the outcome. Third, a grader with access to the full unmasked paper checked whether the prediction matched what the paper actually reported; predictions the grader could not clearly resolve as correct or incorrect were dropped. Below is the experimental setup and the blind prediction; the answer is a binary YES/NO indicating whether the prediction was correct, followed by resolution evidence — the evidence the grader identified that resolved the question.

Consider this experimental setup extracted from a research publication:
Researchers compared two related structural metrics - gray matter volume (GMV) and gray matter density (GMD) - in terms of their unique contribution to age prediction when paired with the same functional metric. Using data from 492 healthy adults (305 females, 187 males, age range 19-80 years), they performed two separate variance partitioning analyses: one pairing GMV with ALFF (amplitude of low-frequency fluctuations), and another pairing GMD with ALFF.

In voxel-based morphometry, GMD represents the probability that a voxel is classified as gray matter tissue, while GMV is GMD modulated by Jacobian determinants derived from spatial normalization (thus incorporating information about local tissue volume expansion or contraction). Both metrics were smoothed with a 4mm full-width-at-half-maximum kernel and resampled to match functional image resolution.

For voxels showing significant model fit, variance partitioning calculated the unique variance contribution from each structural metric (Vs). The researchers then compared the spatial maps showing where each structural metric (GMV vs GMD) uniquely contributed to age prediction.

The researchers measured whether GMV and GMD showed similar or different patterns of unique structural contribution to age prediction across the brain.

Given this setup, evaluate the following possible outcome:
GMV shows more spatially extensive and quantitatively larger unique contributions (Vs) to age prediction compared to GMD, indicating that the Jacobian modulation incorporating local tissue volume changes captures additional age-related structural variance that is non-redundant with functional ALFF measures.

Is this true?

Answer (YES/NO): YES